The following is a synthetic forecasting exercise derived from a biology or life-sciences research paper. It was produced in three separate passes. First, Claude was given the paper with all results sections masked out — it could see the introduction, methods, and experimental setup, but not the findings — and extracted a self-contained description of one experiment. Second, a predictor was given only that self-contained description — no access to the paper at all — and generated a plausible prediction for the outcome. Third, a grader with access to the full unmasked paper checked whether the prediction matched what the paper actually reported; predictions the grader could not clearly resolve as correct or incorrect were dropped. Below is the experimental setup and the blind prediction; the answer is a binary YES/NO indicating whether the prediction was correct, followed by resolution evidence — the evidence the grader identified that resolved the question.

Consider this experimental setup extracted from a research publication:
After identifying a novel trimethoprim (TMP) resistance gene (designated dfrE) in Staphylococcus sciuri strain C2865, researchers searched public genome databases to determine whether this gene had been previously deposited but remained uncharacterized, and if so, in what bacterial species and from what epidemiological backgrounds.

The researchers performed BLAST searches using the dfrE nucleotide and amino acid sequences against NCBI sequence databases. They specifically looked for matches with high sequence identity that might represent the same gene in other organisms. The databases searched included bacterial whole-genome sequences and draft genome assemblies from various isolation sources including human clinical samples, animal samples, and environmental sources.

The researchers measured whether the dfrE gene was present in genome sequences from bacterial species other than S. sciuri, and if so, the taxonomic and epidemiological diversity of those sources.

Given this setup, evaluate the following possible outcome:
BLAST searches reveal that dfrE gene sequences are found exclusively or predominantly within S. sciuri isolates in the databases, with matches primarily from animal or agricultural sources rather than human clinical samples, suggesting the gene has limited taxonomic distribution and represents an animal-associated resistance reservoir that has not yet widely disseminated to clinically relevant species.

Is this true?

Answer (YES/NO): NO